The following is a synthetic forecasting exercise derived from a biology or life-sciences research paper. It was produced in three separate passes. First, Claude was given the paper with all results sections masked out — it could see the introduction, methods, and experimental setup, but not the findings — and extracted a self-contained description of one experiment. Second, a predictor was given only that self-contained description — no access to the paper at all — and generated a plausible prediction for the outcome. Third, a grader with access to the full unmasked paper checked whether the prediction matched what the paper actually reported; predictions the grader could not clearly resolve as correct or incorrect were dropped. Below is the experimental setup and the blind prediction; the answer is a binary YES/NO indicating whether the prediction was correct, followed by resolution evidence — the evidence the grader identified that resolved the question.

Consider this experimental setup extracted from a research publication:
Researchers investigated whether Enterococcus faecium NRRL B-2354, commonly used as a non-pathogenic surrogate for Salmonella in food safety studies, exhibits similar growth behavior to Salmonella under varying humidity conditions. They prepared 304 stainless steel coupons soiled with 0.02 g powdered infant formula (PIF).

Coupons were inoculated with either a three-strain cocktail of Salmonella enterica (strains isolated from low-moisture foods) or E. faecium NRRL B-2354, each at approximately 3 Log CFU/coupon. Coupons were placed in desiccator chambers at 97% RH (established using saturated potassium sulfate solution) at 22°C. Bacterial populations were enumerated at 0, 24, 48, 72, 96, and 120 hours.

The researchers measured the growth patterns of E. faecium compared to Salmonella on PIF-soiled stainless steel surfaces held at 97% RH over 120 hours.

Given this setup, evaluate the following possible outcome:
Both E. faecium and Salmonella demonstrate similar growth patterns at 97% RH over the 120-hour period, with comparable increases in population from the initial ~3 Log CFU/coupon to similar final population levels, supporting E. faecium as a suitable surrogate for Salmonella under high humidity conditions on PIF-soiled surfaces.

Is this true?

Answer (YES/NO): NO